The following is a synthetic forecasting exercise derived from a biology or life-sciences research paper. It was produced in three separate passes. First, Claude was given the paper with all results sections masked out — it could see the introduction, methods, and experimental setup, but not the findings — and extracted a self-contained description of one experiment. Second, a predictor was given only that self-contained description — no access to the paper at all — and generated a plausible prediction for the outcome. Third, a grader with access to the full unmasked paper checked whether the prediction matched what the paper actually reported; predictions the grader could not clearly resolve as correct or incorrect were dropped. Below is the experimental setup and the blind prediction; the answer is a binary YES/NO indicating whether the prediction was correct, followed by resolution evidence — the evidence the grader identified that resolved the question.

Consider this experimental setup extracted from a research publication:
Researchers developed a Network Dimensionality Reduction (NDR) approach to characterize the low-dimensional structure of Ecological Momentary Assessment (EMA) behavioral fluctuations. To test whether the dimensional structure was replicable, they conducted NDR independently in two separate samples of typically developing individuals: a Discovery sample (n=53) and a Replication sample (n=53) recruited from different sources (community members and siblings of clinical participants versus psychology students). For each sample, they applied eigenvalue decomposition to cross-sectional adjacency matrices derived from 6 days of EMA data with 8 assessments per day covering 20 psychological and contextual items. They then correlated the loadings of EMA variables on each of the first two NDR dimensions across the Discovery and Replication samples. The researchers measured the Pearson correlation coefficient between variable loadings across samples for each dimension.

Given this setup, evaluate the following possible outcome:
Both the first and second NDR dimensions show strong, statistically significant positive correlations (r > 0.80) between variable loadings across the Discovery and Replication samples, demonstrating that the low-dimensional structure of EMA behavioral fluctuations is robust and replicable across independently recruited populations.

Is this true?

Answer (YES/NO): YES